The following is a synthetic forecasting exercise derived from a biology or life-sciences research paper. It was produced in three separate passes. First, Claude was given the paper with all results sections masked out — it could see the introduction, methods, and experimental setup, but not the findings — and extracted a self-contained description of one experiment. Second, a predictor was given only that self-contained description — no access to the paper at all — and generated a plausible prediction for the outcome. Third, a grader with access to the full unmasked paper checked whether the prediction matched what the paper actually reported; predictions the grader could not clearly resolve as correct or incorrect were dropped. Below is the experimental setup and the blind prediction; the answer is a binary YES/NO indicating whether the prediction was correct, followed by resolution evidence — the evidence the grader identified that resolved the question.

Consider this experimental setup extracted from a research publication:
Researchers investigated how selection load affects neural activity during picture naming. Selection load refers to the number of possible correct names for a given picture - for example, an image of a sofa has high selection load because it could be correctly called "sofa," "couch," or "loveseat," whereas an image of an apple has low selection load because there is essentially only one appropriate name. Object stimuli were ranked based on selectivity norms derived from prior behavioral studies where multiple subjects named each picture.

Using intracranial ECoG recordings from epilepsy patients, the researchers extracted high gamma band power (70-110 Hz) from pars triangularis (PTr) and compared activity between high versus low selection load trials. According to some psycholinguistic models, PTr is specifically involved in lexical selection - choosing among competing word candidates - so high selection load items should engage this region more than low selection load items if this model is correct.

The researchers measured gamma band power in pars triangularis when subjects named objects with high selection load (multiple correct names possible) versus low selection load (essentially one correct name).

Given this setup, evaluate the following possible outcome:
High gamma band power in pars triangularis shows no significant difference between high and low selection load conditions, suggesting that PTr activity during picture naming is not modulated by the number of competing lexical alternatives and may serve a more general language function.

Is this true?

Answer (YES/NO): NO